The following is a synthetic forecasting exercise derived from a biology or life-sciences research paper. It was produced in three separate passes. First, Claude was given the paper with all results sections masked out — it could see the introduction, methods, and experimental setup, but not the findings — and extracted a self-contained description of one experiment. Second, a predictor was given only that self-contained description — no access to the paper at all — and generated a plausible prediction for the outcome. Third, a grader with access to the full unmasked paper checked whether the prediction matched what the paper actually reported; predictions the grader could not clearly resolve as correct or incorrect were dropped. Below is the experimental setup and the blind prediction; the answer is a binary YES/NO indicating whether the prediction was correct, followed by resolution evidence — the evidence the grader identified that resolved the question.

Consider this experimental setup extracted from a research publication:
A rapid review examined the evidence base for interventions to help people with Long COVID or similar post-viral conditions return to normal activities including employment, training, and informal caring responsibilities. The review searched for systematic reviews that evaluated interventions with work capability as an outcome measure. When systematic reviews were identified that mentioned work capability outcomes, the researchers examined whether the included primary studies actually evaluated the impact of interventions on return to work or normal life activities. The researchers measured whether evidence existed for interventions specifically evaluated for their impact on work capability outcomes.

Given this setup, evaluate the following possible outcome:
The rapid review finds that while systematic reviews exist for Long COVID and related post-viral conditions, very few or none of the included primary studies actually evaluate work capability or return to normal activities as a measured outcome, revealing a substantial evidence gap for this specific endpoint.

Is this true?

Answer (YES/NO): YES